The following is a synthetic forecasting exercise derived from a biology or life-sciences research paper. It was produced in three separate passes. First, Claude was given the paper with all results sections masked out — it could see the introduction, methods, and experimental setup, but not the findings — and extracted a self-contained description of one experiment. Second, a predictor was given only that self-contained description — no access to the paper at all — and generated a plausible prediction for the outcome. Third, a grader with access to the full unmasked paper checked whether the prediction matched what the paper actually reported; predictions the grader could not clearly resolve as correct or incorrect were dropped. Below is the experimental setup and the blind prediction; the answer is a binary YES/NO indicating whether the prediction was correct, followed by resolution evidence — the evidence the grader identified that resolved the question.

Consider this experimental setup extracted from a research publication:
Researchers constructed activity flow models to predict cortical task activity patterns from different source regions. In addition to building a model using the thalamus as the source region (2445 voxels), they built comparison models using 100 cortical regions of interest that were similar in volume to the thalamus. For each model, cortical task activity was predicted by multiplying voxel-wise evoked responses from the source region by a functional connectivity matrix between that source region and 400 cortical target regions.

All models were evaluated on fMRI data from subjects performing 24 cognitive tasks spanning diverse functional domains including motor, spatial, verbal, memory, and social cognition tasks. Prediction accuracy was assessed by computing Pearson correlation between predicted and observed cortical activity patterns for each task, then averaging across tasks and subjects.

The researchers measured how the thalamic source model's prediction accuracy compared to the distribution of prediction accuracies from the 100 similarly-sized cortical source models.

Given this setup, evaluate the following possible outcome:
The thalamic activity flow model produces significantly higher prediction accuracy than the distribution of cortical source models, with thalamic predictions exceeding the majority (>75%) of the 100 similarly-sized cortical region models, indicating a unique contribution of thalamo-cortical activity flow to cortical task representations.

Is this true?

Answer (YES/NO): YES